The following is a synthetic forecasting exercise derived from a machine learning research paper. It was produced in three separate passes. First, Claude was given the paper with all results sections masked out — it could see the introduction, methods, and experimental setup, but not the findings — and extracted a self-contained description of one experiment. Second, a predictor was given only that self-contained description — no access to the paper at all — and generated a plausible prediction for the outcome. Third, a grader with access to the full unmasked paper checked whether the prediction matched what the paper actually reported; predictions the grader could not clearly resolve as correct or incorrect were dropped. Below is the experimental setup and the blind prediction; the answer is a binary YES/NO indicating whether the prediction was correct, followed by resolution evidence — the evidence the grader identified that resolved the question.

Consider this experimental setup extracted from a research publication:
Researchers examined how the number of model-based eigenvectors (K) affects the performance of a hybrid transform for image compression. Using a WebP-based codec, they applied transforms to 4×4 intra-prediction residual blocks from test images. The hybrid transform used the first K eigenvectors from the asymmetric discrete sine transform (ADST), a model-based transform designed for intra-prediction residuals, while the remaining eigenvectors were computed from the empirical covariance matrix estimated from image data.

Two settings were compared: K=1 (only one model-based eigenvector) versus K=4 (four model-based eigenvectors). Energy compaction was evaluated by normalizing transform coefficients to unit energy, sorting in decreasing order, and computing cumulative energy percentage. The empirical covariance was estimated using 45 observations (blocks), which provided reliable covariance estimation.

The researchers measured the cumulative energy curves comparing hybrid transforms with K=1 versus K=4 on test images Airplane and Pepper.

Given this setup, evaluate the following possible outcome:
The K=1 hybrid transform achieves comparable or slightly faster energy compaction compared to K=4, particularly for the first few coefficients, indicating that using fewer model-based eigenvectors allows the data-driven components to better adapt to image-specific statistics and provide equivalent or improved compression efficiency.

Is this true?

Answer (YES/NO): NO